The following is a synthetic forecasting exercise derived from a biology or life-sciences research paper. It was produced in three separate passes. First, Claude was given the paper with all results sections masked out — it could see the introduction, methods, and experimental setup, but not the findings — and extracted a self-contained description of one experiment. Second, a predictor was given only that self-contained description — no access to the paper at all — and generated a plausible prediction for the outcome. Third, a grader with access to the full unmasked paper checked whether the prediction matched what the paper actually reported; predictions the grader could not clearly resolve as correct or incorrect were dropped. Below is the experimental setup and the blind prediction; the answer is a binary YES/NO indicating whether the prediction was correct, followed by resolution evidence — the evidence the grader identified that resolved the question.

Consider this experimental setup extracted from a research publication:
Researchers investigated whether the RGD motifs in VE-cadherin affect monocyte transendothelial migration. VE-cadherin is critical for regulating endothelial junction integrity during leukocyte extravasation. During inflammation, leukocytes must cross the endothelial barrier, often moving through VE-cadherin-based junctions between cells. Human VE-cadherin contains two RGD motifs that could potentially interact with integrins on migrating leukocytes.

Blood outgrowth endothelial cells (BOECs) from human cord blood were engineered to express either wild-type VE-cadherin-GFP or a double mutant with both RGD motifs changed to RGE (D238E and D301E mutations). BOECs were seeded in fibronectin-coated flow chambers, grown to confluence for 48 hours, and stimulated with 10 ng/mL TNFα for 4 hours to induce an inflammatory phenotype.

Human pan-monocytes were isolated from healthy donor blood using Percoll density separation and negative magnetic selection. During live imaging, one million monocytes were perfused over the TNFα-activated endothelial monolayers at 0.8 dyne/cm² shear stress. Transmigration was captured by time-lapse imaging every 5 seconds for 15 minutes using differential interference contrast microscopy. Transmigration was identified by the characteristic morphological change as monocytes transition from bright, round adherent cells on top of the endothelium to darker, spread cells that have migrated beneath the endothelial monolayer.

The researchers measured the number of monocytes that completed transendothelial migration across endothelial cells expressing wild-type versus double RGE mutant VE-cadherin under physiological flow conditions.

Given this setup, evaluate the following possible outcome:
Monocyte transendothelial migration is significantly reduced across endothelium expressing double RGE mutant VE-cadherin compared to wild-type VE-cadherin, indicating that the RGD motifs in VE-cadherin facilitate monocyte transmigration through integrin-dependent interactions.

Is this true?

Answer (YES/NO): NO